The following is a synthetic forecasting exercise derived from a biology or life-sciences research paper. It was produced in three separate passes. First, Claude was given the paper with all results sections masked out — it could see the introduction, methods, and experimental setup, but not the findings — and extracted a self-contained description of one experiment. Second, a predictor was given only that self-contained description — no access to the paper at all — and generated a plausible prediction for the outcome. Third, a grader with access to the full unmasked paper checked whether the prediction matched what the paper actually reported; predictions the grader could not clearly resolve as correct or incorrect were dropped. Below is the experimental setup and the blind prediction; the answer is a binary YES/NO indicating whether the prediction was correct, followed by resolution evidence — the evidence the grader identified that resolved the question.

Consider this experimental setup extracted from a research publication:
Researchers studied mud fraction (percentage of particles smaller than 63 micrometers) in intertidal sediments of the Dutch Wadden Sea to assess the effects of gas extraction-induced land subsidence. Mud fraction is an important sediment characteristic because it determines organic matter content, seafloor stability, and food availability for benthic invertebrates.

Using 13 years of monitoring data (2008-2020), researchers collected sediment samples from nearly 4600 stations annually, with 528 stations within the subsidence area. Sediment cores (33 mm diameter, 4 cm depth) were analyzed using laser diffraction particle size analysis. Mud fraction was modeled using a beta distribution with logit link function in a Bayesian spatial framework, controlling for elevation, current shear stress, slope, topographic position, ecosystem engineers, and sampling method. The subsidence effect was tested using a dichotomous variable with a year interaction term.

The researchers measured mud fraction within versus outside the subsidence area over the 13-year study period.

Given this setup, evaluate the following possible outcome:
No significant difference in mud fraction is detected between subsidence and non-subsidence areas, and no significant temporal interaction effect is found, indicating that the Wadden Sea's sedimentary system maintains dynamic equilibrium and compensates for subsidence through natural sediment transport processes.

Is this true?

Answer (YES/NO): NO